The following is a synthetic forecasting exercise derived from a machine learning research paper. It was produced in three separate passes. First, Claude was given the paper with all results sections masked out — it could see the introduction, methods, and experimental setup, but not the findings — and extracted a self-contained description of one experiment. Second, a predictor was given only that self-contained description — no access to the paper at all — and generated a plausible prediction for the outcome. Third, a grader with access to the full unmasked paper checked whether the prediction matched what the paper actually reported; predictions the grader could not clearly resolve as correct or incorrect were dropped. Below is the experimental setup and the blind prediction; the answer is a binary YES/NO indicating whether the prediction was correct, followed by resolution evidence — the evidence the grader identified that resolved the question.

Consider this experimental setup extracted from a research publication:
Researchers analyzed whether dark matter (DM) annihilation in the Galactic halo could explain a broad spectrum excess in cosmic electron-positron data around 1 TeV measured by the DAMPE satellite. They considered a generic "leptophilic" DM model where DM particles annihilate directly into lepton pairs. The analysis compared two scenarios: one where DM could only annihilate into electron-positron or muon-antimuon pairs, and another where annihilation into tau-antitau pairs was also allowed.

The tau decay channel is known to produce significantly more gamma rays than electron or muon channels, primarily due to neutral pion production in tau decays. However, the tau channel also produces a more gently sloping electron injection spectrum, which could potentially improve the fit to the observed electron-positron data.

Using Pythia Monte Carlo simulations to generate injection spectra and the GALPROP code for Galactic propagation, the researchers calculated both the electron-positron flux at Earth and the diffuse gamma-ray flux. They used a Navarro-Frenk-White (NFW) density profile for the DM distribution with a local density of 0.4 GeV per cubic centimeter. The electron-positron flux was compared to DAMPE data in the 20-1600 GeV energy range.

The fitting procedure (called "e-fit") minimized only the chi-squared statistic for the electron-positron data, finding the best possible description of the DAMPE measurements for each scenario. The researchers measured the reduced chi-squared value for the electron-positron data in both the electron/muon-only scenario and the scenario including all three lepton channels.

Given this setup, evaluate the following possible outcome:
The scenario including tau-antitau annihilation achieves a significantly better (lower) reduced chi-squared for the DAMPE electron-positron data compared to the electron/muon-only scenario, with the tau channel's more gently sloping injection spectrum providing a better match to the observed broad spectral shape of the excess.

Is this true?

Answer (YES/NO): YES